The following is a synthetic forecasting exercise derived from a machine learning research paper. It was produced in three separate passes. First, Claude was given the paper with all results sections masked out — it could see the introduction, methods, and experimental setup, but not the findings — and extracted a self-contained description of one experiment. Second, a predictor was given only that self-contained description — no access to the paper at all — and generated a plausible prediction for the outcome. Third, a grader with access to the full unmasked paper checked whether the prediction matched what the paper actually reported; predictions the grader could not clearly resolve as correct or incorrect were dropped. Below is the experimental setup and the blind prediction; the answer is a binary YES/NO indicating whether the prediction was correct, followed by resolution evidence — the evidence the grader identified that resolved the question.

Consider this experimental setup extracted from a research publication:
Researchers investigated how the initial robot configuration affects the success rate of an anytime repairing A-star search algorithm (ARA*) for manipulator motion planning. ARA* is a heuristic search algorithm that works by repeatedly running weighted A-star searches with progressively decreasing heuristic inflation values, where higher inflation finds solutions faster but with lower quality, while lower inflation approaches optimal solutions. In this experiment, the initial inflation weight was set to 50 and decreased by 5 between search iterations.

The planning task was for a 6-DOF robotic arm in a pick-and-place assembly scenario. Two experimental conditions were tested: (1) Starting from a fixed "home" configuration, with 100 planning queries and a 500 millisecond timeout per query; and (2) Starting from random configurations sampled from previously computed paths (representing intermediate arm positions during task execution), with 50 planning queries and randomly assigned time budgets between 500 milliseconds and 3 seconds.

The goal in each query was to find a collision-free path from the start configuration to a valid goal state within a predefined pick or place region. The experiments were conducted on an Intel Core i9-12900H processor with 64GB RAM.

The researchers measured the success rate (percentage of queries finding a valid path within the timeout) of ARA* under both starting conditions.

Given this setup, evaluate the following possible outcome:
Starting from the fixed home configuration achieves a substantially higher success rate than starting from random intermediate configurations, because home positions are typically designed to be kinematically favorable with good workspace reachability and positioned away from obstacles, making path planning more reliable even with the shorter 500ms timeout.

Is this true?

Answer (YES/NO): YES